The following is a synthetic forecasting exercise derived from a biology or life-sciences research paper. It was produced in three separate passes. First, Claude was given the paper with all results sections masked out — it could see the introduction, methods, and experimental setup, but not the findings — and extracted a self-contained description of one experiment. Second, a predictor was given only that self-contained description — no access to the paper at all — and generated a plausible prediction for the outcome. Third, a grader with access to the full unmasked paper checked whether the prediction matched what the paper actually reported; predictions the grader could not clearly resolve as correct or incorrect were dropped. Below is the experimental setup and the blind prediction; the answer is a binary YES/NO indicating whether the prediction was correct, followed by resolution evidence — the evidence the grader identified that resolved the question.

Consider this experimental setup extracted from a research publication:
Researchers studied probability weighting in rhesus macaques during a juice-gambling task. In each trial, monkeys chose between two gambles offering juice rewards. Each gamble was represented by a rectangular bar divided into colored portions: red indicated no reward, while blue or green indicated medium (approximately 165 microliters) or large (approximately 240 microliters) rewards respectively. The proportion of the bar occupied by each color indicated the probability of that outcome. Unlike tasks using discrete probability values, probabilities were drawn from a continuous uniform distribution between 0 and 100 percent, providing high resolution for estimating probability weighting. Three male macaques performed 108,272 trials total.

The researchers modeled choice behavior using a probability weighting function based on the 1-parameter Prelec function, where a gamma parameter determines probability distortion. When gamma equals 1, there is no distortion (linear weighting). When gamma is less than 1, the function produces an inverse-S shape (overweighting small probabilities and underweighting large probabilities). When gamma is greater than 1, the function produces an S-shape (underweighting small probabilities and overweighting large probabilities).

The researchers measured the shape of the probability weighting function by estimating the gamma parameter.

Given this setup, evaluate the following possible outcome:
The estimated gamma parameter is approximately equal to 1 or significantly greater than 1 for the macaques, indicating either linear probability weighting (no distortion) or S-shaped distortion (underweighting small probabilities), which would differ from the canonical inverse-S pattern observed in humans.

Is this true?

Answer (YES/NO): YES